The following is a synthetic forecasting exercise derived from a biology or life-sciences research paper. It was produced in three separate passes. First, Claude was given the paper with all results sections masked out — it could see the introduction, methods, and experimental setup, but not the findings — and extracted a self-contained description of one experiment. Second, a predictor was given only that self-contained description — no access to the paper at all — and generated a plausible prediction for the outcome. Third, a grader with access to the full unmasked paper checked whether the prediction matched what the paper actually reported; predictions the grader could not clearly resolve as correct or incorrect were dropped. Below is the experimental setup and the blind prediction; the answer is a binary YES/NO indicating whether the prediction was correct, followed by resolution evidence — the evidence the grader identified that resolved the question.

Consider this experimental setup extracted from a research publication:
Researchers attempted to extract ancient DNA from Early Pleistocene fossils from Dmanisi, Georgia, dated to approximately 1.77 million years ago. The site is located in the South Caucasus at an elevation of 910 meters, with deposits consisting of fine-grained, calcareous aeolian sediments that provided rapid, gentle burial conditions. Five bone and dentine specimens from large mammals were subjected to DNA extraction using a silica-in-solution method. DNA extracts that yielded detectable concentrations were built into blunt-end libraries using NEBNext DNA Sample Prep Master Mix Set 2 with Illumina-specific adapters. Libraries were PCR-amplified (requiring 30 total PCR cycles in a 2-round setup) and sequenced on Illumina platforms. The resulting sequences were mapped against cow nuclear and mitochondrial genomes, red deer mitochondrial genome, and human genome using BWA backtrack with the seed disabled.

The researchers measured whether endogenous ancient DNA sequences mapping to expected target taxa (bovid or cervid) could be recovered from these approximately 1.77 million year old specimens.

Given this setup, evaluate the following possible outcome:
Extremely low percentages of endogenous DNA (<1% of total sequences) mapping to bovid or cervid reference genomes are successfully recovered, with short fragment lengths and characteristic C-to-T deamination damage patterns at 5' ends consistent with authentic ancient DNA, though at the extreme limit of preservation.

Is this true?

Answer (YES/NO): NO